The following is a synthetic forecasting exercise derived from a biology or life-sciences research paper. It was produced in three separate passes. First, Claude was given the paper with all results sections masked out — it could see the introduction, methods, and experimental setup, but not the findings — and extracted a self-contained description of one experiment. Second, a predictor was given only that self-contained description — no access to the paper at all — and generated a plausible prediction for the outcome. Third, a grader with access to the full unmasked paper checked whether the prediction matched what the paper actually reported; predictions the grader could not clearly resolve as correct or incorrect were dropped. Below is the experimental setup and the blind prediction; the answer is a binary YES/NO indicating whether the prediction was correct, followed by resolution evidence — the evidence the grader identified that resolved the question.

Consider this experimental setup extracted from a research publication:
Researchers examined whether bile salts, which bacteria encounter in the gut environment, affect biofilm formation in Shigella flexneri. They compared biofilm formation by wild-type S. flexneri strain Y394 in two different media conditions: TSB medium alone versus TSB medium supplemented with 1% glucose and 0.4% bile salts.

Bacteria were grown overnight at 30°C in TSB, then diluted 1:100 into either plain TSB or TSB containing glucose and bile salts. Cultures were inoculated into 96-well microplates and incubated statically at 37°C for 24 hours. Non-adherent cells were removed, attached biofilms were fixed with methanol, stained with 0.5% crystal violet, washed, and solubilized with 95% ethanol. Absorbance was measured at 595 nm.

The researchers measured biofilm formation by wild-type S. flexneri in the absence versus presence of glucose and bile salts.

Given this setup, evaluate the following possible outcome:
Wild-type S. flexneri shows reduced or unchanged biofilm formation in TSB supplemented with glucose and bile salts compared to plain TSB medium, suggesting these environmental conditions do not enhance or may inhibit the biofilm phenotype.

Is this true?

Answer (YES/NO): NO